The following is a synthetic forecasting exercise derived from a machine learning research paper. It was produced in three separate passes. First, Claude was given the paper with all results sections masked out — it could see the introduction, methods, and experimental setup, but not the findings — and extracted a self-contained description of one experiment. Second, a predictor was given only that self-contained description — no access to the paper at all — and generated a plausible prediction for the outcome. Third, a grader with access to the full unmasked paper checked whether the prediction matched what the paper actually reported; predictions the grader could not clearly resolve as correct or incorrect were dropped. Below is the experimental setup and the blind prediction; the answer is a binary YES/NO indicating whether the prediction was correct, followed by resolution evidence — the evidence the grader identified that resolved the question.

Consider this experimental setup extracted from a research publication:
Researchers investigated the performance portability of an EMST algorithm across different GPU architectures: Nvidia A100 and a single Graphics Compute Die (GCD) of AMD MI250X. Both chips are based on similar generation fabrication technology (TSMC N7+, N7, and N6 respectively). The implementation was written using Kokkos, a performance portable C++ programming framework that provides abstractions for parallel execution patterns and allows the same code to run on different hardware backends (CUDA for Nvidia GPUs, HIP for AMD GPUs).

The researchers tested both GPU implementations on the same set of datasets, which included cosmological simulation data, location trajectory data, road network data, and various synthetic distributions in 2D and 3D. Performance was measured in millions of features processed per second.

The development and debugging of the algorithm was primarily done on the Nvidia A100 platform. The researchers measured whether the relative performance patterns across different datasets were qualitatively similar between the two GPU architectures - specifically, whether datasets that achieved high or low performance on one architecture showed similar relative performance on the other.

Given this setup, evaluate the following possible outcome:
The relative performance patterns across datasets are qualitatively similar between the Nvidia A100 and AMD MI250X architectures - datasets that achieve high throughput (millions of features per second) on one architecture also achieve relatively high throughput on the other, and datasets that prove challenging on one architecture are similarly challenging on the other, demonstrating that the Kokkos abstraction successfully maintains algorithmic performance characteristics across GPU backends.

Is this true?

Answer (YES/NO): YES